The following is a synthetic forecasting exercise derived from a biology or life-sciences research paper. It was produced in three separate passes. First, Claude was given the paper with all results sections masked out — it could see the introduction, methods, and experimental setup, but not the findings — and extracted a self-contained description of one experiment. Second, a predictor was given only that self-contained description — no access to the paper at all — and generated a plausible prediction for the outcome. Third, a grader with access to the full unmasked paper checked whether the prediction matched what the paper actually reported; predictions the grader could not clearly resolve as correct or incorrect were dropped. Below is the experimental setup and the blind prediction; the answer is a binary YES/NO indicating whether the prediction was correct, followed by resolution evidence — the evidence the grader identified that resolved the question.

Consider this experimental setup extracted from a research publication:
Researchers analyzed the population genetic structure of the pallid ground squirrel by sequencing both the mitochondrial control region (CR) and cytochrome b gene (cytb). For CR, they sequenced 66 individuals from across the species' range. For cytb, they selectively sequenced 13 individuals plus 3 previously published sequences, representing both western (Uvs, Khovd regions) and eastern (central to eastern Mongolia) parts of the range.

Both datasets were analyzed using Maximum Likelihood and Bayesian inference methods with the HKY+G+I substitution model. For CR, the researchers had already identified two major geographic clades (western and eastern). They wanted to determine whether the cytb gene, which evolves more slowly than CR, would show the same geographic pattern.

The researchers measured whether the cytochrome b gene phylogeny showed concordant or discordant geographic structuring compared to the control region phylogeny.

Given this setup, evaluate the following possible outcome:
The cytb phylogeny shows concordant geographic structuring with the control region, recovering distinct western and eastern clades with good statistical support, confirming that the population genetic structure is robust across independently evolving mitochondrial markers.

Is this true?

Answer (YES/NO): YES